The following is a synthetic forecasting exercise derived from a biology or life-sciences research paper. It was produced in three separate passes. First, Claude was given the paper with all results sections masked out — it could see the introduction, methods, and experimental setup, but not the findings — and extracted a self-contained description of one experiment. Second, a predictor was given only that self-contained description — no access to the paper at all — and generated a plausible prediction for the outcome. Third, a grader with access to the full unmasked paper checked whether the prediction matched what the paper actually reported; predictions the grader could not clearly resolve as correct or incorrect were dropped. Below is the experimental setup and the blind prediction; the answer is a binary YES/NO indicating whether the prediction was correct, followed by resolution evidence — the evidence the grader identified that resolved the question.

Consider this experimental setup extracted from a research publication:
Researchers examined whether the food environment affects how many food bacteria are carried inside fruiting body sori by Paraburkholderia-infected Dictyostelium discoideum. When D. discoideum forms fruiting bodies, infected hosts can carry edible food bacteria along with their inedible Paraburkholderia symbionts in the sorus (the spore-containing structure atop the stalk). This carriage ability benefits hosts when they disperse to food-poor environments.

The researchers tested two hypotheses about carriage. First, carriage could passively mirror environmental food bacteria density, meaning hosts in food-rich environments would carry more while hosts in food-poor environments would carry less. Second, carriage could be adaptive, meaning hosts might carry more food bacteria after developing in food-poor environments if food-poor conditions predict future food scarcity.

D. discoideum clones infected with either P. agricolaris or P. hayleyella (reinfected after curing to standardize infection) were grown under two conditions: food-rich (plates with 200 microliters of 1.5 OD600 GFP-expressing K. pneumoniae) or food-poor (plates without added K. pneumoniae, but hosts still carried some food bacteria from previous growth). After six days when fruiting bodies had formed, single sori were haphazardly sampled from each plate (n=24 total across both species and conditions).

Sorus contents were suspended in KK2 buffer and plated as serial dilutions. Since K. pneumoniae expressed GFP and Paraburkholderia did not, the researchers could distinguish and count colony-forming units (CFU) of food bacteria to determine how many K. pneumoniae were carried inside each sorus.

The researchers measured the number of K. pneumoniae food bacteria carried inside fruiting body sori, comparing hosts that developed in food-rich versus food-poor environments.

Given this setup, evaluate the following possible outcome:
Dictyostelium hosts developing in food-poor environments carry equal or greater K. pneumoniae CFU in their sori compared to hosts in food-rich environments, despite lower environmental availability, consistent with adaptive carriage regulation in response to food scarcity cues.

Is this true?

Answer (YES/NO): YES